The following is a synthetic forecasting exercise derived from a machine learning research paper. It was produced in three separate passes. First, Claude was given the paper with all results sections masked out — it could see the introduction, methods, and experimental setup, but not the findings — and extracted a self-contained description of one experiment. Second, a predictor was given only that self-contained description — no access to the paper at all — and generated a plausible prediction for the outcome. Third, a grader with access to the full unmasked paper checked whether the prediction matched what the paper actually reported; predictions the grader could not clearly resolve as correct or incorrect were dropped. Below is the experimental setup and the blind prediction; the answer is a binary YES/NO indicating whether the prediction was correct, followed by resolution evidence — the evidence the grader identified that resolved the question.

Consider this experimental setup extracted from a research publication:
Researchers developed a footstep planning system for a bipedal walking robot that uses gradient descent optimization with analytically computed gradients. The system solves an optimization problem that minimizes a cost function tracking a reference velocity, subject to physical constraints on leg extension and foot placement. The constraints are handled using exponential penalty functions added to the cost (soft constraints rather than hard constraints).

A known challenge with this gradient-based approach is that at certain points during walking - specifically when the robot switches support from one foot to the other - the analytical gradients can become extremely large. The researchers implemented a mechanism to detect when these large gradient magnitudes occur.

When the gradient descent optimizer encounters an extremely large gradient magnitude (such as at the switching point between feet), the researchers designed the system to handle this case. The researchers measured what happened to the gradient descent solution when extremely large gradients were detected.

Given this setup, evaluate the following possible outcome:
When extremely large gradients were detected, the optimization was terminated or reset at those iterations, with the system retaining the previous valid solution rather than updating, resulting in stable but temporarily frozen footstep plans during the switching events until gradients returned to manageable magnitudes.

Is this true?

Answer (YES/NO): NO